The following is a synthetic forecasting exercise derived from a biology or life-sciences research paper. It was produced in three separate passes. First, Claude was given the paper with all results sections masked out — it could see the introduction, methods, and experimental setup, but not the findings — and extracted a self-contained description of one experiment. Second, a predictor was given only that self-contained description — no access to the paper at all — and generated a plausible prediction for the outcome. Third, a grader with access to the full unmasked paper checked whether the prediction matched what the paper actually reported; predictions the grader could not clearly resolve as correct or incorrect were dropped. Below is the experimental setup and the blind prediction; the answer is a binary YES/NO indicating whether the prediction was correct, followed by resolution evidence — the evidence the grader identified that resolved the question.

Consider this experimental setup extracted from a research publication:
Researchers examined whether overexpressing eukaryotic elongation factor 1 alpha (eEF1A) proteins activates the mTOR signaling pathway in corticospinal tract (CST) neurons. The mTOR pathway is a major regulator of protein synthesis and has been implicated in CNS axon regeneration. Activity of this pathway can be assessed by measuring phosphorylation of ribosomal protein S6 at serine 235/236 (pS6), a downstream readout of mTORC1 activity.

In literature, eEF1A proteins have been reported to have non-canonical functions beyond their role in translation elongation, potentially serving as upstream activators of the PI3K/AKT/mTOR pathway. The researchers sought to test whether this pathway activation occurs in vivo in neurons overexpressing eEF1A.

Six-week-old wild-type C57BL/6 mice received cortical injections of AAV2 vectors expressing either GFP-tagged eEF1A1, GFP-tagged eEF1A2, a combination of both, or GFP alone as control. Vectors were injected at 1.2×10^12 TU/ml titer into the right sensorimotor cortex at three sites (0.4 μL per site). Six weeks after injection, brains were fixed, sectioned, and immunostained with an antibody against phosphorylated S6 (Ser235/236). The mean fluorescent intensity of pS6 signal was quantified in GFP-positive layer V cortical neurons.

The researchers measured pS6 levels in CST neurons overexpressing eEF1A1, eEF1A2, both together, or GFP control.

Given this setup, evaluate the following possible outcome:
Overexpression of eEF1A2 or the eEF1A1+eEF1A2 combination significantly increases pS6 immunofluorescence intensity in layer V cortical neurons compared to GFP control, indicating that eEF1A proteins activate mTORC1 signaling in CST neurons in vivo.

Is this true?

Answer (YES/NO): NO